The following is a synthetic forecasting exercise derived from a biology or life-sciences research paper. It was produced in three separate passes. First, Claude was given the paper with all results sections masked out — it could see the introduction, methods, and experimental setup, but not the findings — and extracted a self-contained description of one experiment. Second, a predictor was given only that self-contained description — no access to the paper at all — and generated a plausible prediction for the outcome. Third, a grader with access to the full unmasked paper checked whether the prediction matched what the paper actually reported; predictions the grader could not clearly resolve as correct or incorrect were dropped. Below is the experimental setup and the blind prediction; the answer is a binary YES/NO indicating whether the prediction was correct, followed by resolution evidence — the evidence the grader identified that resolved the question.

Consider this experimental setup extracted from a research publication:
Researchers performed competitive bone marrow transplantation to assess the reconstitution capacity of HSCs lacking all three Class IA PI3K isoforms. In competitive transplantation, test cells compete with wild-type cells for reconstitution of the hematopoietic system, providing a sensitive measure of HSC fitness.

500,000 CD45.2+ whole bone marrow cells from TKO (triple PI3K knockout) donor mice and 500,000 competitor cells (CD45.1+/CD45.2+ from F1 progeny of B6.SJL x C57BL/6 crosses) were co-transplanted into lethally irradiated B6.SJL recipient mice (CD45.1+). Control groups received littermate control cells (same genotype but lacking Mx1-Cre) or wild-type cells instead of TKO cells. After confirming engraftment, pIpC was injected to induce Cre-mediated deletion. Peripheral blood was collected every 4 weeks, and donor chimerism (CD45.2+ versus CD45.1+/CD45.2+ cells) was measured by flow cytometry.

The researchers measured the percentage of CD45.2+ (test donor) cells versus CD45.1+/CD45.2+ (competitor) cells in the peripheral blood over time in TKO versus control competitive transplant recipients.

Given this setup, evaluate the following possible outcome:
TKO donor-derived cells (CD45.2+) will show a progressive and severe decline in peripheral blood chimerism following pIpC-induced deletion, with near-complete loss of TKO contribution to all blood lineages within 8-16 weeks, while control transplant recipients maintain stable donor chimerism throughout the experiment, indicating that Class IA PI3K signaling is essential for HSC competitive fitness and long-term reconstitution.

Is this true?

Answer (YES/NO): NO